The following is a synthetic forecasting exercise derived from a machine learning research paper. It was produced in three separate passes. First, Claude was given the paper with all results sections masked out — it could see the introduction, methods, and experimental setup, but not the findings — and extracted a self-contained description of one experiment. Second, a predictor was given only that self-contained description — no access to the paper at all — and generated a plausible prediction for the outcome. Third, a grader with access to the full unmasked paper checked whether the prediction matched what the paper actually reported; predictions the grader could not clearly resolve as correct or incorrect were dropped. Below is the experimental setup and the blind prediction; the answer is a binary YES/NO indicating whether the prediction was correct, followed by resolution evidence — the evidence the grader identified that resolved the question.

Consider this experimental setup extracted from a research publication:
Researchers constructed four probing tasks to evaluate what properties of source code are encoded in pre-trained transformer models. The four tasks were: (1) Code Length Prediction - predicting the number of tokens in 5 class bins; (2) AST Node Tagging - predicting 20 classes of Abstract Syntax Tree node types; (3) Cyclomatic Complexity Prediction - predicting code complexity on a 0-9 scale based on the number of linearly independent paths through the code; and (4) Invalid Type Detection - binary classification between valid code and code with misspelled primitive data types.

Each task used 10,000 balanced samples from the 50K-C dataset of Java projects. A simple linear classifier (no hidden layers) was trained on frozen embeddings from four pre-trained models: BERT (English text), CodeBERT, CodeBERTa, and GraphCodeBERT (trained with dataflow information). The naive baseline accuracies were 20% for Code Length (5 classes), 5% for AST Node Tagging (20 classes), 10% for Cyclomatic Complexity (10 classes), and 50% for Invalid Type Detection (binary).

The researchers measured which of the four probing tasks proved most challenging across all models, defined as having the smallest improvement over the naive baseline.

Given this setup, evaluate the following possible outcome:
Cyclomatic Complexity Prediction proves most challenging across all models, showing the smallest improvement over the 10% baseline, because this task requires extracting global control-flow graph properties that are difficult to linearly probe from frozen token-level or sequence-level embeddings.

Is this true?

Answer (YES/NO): YES